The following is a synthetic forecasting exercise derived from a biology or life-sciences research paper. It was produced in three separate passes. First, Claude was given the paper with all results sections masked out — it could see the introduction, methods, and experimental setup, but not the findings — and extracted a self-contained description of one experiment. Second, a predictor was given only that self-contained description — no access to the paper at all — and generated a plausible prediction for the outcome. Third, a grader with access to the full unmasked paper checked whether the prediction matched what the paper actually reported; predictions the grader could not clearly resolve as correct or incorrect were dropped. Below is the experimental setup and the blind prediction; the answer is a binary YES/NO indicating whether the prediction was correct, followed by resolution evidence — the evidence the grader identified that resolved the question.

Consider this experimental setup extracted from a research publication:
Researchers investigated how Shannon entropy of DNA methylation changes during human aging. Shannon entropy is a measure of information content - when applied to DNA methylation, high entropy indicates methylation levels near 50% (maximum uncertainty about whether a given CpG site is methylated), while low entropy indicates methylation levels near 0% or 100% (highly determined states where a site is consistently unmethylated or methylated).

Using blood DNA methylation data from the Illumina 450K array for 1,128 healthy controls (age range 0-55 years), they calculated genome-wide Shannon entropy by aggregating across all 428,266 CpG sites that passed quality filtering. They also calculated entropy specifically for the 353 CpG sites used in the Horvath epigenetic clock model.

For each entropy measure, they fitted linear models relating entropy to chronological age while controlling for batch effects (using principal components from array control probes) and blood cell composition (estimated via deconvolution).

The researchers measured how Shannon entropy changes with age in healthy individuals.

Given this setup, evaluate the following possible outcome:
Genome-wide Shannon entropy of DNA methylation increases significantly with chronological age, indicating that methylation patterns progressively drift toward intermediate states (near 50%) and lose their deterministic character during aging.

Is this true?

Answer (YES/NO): YES